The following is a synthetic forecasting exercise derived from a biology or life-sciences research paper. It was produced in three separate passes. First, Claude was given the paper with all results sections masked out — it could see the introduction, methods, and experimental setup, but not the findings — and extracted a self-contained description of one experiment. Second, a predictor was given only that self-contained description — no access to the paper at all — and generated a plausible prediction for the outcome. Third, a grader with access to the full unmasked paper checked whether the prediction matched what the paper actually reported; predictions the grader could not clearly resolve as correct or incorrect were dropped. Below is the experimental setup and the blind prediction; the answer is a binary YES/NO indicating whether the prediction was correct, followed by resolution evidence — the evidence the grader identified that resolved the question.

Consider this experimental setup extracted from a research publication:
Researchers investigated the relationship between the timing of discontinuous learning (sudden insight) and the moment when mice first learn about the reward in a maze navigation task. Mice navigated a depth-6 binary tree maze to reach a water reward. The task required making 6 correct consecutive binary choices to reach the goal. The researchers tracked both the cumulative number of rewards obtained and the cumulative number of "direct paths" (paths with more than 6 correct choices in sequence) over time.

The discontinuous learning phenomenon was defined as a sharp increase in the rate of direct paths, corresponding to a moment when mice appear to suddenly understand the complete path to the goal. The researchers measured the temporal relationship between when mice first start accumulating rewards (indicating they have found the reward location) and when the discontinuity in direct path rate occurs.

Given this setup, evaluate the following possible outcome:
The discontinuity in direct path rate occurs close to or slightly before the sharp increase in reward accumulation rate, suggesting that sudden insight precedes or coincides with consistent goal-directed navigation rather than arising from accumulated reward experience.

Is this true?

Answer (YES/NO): NO